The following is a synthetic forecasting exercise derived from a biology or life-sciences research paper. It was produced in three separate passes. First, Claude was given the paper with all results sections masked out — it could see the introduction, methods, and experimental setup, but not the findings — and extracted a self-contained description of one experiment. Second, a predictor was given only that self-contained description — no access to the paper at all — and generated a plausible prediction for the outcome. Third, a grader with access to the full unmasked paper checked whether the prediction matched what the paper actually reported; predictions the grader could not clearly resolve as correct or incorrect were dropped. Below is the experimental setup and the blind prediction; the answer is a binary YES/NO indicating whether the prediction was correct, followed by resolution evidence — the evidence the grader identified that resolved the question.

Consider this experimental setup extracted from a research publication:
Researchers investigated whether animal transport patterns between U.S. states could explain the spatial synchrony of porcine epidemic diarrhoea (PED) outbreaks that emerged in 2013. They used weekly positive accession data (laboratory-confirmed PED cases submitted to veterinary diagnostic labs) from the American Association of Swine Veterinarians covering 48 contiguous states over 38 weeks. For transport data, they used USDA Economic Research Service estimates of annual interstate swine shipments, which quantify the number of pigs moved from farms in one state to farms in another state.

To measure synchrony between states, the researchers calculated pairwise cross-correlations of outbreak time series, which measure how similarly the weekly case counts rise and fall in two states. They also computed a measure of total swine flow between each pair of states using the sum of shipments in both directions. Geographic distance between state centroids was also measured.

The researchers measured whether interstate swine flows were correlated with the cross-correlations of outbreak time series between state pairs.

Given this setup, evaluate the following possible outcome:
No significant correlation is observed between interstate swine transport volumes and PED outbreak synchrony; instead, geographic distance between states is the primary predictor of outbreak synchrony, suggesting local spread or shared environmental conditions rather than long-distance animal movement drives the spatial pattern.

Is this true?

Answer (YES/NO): NO